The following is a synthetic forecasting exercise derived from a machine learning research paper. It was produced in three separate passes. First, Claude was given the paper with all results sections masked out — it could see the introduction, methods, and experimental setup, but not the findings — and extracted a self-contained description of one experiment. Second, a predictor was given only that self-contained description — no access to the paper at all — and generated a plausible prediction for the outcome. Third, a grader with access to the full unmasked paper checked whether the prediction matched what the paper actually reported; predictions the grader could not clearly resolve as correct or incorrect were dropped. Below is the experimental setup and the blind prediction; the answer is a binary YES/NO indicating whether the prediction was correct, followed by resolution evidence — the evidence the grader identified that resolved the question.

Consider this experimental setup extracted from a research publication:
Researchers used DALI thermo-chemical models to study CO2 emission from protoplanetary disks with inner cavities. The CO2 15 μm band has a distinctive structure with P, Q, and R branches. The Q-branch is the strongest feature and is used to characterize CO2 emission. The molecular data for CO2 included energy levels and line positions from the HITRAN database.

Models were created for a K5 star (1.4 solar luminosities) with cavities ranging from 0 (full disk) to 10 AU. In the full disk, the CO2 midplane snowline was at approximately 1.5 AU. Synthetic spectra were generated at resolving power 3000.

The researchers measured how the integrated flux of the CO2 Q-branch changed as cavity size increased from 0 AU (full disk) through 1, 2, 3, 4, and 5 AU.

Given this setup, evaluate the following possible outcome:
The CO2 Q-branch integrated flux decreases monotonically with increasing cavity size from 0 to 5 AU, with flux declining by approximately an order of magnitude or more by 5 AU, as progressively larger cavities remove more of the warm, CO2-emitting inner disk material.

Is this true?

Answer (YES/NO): NO